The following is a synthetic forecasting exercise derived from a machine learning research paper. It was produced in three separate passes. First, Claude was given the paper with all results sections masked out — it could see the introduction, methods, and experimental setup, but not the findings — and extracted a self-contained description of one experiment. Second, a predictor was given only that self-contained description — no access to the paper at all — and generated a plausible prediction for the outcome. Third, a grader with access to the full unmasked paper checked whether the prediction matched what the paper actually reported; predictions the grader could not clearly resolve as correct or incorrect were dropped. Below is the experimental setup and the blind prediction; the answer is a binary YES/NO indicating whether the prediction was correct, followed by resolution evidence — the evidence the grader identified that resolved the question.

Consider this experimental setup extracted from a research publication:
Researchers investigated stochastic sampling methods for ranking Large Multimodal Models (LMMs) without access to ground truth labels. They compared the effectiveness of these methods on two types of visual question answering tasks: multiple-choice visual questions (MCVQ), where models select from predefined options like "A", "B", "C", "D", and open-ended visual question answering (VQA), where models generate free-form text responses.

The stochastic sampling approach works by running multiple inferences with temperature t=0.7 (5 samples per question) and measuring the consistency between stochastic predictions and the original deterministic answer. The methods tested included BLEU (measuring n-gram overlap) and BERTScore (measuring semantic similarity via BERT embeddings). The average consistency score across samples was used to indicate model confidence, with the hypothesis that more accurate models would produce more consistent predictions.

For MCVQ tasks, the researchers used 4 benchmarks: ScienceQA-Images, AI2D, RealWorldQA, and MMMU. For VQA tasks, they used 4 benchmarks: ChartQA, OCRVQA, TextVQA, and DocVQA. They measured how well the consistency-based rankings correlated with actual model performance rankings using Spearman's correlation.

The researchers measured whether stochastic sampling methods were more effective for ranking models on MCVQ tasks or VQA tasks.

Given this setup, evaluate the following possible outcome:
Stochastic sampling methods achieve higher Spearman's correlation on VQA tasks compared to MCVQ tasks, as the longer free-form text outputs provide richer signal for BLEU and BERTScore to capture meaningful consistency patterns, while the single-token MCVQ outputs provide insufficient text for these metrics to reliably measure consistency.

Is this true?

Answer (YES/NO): YES